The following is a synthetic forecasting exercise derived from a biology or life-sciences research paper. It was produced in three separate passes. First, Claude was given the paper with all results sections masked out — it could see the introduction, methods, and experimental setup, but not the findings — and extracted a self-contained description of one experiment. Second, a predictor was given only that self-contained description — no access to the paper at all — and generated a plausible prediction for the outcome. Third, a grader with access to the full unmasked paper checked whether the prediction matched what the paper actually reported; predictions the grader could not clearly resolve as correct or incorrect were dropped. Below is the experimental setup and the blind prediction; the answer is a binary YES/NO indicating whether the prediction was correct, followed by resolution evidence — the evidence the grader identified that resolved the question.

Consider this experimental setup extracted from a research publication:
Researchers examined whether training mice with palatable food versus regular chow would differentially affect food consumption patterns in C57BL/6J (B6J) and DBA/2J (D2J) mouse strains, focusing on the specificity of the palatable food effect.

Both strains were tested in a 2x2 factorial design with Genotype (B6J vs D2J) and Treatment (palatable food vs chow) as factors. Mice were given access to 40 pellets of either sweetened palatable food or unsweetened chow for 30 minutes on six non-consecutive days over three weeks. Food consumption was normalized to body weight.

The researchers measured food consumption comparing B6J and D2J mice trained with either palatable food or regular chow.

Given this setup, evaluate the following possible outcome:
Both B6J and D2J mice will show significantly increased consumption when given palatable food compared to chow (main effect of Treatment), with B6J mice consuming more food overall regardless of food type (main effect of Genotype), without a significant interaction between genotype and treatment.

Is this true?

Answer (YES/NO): NO